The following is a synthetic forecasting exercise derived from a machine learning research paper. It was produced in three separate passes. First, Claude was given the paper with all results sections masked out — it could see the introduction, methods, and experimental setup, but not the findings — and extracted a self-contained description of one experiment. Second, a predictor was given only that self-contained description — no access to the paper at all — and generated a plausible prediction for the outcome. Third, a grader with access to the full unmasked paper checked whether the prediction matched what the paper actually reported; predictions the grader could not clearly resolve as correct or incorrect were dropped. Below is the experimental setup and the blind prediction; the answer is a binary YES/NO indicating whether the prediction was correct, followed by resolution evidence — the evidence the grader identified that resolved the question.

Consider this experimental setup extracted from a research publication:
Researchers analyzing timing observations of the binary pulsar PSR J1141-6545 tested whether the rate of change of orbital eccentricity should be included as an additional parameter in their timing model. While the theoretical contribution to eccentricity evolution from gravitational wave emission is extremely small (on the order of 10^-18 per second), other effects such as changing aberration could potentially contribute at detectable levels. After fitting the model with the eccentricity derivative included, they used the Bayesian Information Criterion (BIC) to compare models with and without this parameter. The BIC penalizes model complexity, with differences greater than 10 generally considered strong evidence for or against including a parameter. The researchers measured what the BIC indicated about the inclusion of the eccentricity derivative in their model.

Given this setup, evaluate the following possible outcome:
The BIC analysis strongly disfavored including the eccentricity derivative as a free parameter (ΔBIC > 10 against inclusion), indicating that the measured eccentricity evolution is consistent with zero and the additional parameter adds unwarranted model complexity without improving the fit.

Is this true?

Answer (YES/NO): YES